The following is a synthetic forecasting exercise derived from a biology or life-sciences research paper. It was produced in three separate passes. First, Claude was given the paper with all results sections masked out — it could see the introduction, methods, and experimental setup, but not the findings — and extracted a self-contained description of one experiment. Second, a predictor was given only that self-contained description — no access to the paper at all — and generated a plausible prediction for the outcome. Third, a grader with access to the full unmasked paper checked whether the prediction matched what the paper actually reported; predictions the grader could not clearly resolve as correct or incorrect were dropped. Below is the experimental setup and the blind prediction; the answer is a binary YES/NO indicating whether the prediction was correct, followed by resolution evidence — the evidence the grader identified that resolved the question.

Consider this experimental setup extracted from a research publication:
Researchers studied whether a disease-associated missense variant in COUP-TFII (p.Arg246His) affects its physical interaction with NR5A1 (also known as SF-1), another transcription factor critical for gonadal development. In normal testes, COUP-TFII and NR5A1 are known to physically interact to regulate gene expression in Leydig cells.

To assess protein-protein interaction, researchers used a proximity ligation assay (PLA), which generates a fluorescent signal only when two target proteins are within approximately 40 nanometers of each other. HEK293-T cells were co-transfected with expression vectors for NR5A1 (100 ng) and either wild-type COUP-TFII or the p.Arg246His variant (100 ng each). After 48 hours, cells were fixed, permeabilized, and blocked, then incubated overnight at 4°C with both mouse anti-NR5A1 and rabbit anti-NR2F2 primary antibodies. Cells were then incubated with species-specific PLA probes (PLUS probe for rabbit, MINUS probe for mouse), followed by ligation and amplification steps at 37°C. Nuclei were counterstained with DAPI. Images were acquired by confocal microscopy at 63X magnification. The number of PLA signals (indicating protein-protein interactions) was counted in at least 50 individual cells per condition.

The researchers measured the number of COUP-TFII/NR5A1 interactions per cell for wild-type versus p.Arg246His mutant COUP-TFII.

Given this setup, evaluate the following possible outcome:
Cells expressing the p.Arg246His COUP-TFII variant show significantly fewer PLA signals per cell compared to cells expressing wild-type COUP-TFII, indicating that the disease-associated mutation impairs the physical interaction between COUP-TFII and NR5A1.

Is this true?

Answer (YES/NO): NO